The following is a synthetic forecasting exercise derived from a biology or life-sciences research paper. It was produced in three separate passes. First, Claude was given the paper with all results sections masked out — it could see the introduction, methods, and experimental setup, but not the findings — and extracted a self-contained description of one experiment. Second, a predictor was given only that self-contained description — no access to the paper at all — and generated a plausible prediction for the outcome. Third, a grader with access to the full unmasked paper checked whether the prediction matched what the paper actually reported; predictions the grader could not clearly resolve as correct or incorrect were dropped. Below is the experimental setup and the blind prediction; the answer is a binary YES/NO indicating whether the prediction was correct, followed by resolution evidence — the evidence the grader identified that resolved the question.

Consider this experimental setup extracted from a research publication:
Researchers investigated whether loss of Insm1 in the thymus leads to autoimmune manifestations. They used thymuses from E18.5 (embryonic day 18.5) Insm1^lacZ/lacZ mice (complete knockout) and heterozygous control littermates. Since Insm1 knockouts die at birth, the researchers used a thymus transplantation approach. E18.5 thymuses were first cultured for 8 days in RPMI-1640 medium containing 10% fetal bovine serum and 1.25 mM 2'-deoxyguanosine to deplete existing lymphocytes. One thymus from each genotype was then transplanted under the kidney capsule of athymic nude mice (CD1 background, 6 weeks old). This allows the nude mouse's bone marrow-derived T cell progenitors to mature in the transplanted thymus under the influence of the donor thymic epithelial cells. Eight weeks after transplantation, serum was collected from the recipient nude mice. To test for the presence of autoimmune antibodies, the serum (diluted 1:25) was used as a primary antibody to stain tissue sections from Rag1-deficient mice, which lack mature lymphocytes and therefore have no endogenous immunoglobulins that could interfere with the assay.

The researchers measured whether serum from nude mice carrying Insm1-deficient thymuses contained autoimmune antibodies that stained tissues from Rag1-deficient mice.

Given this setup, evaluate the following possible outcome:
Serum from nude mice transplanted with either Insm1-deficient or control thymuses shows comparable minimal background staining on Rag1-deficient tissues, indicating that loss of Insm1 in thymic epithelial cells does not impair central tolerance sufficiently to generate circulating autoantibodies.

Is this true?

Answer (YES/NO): NO